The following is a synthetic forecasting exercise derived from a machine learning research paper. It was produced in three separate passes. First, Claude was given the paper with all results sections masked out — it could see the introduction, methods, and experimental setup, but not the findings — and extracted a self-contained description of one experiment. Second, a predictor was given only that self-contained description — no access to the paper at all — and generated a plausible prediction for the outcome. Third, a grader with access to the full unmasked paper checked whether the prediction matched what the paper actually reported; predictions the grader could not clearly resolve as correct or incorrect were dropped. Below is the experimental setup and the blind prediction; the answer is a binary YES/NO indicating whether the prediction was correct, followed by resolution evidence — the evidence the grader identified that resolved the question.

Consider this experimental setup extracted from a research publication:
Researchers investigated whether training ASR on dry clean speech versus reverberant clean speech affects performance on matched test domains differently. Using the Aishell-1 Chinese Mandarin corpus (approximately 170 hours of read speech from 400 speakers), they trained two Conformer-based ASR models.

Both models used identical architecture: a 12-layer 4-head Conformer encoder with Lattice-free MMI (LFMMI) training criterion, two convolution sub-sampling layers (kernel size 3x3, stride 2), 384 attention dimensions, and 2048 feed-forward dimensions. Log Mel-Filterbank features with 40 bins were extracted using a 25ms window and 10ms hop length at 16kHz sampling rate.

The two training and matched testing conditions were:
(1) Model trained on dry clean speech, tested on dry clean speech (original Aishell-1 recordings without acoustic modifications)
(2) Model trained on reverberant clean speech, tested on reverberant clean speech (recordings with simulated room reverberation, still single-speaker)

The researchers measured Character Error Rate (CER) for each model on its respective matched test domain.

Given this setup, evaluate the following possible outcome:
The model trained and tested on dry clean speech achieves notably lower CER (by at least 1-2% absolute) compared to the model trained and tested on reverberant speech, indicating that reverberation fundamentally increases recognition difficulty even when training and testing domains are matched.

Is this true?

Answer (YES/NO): YES